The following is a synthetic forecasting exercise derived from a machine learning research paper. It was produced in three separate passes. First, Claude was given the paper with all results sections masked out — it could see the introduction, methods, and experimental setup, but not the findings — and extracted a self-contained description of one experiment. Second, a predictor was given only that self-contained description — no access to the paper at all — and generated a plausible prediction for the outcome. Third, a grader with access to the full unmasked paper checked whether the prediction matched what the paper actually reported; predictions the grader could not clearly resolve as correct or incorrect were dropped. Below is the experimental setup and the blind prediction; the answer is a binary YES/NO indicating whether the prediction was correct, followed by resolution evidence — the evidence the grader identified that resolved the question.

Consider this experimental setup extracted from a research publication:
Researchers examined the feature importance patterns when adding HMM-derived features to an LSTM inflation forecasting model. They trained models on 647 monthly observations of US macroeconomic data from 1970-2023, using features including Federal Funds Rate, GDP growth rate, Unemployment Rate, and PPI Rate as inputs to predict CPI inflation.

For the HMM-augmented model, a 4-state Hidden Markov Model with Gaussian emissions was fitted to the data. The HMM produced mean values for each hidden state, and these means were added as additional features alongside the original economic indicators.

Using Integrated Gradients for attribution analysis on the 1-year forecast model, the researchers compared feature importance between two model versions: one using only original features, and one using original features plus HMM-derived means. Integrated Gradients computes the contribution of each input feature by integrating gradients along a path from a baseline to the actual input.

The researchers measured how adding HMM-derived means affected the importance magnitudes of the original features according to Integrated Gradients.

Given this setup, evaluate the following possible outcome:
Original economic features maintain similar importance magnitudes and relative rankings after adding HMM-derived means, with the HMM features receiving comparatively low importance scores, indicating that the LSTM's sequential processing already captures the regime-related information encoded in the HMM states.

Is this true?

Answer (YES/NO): NO